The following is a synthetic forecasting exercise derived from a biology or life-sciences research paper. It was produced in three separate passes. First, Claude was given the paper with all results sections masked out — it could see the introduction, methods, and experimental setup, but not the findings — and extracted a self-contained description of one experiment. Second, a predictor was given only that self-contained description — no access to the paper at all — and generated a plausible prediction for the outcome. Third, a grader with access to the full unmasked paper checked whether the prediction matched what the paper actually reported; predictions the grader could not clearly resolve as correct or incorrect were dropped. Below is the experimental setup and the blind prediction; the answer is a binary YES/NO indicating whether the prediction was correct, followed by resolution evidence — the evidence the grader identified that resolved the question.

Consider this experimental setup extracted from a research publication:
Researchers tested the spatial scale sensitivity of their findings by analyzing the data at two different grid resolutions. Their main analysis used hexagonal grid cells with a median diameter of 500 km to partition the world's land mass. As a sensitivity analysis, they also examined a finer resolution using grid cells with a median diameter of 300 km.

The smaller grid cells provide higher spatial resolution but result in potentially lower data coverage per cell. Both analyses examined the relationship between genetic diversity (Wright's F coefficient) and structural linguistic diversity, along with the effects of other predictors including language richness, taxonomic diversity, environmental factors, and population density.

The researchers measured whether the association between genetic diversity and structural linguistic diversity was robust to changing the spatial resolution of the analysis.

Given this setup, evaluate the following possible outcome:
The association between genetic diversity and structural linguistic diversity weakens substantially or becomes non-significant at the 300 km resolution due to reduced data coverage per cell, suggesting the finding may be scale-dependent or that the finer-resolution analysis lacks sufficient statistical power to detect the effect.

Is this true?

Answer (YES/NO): NO